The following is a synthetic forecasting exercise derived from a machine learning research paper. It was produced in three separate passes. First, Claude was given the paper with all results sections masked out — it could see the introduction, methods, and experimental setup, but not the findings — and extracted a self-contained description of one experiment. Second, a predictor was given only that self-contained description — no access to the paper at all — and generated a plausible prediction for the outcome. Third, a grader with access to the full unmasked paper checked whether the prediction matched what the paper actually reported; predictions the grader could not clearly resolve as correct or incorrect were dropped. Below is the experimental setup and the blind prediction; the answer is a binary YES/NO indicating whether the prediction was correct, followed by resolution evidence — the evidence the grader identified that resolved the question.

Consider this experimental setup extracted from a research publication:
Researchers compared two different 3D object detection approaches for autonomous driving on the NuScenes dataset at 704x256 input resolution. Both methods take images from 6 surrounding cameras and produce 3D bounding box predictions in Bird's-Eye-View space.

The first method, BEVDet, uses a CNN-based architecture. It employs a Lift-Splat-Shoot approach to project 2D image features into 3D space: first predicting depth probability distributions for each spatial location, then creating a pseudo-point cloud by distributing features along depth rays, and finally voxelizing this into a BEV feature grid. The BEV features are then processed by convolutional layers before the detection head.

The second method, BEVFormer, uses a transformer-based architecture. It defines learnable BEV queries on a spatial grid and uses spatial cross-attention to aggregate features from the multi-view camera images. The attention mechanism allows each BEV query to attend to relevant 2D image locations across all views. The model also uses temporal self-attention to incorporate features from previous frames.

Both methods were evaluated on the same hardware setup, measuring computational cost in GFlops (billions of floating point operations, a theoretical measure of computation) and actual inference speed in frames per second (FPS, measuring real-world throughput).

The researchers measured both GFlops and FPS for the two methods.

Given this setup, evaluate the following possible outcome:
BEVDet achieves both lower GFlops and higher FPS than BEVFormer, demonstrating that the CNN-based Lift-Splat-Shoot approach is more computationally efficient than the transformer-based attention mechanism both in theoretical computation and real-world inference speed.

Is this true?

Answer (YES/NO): YES